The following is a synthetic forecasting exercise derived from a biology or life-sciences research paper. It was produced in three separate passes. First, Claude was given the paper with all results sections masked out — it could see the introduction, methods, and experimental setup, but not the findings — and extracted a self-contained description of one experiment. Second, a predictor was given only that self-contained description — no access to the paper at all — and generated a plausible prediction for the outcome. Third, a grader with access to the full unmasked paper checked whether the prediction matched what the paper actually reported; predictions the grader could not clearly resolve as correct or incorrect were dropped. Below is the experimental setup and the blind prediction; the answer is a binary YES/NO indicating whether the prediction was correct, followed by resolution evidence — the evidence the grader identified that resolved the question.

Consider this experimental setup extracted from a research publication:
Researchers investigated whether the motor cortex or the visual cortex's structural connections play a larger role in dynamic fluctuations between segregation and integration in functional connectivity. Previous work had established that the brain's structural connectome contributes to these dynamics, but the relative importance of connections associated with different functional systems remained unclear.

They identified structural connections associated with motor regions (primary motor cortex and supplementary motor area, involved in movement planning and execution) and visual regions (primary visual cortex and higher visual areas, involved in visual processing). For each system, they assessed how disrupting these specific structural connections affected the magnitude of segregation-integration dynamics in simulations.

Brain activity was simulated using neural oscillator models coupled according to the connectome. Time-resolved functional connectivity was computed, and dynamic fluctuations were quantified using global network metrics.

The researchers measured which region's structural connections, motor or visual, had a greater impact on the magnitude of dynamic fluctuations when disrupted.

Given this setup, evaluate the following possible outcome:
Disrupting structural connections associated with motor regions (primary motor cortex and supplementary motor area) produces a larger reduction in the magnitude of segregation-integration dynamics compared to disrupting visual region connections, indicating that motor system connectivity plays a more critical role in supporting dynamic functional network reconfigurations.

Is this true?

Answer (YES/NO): NO